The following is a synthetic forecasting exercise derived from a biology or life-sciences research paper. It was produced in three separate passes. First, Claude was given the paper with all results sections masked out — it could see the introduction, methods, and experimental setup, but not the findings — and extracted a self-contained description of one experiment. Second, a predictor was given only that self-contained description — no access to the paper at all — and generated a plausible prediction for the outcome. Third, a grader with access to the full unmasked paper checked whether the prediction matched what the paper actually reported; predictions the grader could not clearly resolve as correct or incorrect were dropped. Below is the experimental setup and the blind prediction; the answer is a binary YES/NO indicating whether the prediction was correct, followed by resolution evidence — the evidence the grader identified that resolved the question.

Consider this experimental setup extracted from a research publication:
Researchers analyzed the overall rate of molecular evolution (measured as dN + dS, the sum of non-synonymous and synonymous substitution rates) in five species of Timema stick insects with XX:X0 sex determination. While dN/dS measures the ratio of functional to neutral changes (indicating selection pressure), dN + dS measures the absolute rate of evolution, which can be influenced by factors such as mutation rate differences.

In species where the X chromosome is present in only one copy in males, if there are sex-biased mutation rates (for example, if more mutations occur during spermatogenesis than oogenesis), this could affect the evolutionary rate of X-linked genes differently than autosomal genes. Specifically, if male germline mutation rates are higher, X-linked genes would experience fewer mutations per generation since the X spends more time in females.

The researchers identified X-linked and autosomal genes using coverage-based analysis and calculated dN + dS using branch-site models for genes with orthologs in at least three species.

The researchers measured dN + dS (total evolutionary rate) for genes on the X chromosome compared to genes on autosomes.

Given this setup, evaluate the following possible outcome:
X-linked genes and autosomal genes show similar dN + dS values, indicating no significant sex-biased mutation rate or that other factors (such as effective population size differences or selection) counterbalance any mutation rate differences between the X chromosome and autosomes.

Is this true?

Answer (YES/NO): NO